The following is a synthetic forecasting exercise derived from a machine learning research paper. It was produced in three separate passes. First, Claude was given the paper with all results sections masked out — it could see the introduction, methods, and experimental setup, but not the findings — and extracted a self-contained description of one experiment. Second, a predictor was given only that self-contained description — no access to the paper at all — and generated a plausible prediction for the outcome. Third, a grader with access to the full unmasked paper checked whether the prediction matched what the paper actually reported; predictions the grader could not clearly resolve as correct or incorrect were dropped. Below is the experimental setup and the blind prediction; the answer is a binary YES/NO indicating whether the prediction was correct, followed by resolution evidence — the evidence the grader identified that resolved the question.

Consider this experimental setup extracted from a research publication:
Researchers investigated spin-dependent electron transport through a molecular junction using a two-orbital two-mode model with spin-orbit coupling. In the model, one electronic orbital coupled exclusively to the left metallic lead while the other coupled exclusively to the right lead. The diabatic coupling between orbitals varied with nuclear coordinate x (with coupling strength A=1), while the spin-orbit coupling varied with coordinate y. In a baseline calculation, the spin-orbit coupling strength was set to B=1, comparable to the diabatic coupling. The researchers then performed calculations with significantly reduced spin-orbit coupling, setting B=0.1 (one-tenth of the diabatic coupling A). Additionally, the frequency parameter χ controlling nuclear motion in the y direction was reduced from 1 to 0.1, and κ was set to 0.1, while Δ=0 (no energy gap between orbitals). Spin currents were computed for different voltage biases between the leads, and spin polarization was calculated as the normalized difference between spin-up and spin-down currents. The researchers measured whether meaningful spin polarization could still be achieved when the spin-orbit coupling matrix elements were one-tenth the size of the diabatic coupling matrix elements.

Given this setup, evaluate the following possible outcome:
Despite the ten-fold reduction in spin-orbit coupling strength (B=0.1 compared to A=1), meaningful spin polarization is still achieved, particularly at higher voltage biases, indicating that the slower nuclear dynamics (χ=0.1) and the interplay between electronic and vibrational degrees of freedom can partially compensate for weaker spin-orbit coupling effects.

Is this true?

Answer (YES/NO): YES